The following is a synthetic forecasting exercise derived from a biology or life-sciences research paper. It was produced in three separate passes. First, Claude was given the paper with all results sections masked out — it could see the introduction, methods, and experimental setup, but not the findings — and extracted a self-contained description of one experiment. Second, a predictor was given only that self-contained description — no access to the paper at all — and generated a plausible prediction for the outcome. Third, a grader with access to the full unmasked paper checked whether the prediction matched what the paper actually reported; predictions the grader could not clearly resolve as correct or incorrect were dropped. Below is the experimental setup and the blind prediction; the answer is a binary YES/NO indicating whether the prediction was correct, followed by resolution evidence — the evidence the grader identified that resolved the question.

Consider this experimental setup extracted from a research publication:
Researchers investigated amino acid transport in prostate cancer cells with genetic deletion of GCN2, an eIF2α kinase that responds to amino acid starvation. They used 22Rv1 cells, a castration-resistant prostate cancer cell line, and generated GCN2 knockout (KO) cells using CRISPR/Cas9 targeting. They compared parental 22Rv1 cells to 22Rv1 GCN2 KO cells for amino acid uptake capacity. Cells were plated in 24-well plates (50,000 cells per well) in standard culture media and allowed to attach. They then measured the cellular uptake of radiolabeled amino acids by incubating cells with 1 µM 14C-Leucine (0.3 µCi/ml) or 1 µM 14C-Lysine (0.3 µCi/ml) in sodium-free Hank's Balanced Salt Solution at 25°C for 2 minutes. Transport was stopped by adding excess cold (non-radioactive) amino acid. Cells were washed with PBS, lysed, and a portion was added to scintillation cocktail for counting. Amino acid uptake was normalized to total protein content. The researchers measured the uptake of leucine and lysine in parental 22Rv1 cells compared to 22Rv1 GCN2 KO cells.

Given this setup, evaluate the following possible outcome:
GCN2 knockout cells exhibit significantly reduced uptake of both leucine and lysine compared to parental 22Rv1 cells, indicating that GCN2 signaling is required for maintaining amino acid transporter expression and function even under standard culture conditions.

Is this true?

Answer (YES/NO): YES